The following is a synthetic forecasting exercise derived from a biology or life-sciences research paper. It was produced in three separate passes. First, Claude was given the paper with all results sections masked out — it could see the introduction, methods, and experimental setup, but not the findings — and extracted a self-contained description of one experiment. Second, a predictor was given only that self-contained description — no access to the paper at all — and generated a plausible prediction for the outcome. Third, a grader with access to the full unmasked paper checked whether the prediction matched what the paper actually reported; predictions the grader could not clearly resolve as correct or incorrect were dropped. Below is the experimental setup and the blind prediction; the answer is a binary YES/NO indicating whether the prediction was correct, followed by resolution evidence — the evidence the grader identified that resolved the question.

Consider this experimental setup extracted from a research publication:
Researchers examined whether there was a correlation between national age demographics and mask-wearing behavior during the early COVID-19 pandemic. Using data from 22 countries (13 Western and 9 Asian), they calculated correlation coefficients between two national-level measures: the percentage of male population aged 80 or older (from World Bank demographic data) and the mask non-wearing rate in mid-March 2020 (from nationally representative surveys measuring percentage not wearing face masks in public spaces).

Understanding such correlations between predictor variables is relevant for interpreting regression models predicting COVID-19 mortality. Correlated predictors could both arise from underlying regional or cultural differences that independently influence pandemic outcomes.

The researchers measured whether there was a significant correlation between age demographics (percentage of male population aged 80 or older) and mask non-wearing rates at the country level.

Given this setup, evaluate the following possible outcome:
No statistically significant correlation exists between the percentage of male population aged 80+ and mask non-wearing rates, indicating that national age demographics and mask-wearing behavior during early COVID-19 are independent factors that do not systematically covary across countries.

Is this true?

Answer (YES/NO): NO